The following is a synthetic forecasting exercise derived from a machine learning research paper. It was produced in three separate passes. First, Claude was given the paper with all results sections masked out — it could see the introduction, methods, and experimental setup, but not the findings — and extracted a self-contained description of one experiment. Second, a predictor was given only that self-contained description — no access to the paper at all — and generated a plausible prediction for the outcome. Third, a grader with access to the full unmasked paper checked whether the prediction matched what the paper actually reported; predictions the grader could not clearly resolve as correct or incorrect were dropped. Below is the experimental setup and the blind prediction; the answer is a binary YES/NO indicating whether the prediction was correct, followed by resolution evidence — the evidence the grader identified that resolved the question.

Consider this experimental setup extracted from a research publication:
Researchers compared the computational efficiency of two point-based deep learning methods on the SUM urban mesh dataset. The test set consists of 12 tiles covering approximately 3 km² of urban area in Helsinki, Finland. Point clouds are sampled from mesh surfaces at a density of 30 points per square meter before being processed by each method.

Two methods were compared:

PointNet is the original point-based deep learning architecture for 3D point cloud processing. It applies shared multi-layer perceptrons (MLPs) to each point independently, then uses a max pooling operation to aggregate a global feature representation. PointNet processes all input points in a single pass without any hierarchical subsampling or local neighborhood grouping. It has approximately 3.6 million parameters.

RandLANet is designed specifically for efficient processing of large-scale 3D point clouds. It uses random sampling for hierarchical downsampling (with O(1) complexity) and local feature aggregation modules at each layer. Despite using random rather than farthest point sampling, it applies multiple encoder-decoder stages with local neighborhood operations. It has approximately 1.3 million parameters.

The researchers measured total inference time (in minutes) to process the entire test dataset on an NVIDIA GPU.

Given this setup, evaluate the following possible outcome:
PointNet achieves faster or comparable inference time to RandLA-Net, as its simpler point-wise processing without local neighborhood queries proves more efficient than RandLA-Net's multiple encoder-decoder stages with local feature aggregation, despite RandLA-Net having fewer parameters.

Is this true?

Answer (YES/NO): YES